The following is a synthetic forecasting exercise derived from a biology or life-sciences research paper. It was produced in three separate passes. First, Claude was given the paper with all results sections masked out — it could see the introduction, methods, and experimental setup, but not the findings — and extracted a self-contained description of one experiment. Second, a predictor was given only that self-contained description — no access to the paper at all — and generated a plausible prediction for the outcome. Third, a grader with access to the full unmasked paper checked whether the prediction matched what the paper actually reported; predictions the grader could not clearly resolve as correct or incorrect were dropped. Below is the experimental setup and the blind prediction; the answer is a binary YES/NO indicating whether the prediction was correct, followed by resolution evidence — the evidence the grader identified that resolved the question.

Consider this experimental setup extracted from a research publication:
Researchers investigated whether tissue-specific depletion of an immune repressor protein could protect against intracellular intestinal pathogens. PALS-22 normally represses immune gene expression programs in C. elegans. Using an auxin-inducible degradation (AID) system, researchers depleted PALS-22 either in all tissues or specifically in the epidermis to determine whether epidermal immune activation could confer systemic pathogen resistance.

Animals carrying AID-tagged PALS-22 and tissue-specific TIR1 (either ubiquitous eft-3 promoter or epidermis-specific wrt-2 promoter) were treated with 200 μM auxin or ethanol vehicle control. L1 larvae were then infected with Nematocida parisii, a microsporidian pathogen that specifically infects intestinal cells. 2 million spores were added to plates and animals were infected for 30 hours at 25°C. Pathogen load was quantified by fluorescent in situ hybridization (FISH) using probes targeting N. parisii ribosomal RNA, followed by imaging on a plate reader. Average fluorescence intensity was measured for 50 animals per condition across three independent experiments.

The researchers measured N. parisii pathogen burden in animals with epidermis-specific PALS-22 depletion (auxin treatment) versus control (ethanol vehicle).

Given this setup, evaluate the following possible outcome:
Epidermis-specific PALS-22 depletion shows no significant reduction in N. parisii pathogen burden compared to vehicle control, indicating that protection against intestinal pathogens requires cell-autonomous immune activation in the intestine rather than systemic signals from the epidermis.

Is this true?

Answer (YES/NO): NO